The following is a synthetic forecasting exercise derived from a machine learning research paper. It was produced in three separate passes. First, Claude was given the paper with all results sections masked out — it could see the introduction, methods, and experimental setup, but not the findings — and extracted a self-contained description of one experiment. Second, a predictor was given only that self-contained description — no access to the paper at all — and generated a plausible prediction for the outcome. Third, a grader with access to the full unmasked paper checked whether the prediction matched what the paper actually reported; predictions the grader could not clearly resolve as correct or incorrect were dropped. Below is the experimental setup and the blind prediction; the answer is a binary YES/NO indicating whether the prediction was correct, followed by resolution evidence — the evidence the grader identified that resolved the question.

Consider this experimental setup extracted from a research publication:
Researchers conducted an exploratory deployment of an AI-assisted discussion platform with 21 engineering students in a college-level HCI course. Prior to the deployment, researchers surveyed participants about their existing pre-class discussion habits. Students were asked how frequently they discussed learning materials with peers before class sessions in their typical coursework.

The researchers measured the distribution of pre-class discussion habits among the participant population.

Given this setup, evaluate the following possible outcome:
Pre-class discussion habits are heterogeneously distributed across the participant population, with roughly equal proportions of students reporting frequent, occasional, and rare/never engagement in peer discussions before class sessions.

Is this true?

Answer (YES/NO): NO